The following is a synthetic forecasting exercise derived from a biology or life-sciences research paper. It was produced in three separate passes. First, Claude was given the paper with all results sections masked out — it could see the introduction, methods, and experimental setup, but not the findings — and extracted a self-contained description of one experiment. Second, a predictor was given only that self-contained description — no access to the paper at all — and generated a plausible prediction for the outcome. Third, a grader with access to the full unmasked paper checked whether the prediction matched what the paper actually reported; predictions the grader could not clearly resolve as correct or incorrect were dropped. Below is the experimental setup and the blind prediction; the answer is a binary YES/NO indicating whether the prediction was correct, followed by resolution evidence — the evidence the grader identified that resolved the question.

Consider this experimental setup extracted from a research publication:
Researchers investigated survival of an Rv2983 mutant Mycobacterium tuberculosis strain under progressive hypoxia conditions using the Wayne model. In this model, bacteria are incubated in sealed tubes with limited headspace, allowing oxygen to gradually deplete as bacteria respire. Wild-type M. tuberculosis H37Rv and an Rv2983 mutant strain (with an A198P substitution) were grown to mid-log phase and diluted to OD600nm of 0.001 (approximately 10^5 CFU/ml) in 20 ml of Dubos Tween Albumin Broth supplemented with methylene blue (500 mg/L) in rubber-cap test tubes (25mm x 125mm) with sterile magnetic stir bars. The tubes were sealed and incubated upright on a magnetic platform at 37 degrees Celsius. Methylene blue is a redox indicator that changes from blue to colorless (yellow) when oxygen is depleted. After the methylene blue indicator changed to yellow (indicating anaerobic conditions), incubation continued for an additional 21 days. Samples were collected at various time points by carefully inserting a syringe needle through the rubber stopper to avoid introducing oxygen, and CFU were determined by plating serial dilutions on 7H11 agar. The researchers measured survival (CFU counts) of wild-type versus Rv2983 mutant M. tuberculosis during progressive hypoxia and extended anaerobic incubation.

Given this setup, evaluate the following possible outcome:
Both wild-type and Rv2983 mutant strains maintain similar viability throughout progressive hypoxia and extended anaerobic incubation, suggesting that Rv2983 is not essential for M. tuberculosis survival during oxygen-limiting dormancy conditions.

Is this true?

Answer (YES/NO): NO